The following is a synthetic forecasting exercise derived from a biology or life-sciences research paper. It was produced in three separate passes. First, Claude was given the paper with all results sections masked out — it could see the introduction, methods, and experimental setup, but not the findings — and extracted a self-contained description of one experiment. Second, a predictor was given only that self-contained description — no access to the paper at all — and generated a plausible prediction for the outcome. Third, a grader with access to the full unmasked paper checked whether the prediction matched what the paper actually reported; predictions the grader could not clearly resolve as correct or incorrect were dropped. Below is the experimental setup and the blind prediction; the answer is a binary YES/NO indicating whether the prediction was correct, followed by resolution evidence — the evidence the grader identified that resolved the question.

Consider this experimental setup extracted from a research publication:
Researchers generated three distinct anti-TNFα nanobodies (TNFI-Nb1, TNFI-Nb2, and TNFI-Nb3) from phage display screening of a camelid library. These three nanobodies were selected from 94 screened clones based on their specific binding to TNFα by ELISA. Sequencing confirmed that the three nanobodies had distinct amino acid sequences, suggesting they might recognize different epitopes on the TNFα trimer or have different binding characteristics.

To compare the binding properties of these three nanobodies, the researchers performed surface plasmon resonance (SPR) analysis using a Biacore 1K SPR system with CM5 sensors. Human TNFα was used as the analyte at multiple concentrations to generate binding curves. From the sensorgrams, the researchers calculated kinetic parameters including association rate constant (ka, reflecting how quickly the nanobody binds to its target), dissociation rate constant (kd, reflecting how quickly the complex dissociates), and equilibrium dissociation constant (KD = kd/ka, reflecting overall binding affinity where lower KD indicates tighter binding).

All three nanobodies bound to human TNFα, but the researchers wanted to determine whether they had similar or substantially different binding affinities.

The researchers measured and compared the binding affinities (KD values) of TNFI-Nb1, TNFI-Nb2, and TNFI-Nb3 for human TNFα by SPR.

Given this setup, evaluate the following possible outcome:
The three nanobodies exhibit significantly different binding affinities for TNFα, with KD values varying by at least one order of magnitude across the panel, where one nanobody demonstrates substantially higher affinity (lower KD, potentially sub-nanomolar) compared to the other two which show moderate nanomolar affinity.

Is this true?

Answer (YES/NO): NO